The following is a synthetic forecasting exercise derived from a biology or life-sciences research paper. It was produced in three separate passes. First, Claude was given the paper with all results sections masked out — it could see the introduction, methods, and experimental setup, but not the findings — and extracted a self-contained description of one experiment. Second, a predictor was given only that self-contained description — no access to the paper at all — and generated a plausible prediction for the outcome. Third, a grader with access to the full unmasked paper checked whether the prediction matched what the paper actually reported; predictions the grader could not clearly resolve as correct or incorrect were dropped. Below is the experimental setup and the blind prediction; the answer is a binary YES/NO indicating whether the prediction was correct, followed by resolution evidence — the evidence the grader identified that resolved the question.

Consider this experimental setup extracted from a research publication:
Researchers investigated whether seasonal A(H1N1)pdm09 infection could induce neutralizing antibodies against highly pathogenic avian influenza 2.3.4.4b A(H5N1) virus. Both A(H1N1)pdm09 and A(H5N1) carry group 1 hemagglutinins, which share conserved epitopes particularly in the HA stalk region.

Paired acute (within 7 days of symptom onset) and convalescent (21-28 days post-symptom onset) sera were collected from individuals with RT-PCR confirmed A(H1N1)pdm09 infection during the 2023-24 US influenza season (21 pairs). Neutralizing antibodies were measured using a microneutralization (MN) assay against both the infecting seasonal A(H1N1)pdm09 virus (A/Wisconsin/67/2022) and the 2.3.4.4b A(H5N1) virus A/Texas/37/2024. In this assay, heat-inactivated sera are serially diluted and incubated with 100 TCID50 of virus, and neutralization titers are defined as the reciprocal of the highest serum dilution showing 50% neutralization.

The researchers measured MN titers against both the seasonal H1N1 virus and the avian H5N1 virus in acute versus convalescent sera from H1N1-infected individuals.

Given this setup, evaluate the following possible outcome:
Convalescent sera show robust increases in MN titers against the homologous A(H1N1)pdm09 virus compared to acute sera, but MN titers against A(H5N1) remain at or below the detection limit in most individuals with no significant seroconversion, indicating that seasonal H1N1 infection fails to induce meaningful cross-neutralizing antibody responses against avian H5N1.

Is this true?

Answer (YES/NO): YES